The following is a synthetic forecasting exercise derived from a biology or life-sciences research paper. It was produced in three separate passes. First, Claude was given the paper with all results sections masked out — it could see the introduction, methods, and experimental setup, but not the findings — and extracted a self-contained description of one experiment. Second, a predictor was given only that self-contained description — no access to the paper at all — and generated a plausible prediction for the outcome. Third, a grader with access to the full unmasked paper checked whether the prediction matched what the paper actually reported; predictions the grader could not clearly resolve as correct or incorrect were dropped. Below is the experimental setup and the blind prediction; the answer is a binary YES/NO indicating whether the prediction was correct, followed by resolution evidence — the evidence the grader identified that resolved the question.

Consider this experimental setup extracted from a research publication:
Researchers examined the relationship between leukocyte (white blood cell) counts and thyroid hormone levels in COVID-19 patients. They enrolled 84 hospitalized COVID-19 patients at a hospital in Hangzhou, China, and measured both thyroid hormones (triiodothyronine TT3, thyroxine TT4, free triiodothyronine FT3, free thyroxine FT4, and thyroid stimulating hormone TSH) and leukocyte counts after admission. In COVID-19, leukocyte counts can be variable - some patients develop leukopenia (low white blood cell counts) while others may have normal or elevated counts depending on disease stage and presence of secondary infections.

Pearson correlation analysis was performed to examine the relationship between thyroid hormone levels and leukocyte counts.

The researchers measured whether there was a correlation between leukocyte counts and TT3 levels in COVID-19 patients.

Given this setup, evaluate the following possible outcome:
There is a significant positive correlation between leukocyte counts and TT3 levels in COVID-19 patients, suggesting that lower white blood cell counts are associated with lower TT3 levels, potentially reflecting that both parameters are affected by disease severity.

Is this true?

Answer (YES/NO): NO